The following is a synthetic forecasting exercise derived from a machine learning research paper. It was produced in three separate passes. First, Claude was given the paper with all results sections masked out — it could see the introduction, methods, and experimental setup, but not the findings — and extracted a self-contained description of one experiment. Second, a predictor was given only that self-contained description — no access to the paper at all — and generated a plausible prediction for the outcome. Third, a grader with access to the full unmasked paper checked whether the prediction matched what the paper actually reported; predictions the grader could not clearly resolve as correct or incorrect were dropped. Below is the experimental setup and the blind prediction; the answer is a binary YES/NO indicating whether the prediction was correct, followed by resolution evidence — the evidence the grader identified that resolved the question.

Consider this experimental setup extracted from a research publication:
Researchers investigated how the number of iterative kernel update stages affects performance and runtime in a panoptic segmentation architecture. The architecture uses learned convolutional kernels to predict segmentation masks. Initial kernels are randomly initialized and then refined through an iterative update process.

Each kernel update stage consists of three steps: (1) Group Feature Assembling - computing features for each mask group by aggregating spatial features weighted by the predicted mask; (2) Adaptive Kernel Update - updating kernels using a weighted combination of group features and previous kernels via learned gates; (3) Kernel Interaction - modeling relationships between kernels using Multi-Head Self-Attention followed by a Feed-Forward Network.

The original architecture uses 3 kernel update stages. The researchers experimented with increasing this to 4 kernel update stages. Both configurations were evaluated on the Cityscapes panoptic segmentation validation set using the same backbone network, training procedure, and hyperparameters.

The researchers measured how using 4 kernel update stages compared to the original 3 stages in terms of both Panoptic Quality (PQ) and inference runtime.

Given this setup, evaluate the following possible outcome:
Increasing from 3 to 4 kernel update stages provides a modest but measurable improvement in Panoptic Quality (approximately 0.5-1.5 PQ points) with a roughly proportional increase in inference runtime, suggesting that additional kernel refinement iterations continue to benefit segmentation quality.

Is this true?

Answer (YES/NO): NO